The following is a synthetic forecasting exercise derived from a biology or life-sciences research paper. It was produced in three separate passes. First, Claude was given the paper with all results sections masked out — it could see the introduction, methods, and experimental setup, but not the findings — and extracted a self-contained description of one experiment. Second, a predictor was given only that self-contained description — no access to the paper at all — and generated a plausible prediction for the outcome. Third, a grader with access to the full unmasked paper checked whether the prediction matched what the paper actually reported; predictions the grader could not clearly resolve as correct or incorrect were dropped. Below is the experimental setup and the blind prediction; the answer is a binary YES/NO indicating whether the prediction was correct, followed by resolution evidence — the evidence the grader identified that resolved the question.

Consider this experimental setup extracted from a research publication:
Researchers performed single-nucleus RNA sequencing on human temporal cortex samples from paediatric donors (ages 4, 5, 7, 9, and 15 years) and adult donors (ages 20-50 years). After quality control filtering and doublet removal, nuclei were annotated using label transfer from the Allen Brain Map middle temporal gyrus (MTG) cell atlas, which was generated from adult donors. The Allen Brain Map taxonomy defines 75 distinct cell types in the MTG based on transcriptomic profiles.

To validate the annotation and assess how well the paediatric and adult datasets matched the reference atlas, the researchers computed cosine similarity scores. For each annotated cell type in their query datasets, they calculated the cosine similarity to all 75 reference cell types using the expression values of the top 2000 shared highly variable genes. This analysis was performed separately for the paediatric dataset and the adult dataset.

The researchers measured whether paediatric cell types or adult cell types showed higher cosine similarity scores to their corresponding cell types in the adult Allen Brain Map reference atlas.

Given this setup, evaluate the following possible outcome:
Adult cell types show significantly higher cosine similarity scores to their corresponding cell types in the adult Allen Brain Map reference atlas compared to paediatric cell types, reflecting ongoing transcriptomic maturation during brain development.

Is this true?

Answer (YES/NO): NO